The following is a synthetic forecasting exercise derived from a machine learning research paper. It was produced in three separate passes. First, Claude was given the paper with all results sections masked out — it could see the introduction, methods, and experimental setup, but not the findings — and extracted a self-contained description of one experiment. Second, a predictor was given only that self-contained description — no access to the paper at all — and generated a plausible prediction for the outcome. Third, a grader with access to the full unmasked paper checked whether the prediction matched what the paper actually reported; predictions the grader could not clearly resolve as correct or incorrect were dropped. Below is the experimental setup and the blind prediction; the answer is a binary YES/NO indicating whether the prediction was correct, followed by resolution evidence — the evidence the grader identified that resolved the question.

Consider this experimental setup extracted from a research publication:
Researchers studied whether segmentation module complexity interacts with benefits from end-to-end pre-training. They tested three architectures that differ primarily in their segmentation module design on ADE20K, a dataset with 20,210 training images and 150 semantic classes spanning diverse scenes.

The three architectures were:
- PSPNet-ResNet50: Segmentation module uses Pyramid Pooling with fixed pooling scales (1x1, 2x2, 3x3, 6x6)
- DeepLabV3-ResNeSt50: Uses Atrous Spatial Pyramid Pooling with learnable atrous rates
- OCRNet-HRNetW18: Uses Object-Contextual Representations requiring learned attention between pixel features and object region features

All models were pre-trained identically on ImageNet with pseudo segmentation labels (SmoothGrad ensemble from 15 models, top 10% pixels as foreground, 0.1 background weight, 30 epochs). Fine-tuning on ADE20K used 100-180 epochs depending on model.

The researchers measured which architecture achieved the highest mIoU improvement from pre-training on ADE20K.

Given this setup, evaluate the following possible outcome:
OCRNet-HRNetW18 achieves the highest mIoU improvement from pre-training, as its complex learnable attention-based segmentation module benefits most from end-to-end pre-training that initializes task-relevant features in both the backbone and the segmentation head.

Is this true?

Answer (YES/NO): NO